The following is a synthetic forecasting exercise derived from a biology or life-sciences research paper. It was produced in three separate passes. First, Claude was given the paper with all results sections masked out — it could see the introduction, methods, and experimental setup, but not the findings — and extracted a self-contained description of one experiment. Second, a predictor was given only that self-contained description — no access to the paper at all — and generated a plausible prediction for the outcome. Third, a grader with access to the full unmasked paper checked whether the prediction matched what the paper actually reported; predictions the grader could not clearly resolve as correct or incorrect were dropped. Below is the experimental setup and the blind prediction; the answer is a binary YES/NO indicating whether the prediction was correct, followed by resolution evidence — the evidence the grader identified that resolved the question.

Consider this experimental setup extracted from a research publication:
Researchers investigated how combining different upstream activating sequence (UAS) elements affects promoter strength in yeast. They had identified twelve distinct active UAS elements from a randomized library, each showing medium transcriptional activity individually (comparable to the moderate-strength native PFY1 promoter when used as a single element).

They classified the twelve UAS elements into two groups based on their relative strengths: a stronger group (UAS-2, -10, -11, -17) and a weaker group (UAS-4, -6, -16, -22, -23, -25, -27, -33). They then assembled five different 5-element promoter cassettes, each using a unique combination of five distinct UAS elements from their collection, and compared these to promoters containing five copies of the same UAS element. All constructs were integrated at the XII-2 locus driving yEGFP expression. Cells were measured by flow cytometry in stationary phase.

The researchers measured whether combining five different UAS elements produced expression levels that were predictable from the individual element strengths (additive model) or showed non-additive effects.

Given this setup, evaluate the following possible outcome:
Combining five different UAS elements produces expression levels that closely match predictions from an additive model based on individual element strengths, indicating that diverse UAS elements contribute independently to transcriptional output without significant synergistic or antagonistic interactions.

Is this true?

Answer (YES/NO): YES